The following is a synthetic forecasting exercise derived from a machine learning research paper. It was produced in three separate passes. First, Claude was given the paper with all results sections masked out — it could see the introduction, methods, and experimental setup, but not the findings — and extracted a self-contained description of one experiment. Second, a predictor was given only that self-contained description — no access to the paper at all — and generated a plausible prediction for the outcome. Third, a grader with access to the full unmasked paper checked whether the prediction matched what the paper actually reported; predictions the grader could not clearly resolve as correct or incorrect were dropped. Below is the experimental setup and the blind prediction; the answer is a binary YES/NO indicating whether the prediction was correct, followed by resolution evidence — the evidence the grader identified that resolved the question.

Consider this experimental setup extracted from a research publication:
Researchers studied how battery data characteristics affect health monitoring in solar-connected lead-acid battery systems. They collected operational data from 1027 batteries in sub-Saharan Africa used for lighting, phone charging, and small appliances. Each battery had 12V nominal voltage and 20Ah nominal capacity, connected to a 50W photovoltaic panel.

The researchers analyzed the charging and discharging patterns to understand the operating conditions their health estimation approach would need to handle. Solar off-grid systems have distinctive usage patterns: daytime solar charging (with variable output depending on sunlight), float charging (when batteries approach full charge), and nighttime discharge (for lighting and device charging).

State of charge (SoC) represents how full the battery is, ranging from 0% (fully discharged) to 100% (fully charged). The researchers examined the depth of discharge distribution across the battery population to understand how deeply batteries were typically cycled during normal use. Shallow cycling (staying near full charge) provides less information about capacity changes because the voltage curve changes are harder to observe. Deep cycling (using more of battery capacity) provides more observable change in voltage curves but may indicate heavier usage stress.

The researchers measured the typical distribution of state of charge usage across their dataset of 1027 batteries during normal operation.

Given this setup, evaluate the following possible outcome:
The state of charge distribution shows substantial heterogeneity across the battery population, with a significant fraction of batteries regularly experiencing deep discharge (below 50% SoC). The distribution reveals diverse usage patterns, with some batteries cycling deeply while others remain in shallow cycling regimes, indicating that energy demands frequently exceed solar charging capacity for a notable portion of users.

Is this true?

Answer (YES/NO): NO